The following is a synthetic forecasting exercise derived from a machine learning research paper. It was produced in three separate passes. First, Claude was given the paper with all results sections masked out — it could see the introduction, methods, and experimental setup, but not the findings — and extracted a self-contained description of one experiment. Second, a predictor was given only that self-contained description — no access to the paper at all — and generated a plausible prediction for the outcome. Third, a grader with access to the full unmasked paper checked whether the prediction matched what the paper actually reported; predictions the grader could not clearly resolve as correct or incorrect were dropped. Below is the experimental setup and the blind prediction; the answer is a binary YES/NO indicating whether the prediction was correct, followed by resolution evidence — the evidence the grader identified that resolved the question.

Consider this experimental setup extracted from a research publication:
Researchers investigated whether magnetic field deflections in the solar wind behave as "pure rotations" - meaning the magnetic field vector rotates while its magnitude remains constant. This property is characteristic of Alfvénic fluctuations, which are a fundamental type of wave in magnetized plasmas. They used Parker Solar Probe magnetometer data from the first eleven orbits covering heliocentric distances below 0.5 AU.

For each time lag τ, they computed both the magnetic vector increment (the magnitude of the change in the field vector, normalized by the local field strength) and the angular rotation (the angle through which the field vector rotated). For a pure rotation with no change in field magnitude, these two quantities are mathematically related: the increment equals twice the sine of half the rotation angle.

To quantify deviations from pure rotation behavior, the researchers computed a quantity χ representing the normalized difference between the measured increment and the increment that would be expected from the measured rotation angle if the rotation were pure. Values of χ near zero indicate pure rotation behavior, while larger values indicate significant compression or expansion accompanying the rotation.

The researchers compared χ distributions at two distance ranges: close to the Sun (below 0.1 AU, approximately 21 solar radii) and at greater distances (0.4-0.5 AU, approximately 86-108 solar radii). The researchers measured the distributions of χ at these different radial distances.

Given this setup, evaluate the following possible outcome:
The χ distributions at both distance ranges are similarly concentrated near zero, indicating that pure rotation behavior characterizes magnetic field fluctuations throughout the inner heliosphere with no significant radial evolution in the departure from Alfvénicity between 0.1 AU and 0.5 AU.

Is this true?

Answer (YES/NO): YES